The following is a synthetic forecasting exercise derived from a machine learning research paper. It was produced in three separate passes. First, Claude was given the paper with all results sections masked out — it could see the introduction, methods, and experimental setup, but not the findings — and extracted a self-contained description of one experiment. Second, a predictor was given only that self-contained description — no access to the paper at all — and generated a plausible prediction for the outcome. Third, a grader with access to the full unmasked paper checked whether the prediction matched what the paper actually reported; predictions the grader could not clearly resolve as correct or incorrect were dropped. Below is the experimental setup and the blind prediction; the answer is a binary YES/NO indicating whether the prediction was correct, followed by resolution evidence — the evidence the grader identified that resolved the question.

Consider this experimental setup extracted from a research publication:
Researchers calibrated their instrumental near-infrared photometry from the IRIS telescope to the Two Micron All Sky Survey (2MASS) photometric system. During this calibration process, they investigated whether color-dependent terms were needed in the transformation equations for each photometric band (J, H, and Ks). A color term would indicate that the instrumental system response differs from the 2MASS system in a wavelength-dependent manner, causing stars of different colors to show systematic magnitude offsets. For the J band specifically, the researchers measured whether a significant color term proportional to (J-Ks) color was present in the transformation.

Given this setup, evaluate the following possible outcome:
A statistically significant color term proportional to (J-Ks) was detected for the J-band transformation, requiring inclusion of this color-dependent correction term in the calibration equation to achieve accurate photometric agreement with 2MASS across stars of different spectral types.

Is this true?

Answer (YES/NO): YES